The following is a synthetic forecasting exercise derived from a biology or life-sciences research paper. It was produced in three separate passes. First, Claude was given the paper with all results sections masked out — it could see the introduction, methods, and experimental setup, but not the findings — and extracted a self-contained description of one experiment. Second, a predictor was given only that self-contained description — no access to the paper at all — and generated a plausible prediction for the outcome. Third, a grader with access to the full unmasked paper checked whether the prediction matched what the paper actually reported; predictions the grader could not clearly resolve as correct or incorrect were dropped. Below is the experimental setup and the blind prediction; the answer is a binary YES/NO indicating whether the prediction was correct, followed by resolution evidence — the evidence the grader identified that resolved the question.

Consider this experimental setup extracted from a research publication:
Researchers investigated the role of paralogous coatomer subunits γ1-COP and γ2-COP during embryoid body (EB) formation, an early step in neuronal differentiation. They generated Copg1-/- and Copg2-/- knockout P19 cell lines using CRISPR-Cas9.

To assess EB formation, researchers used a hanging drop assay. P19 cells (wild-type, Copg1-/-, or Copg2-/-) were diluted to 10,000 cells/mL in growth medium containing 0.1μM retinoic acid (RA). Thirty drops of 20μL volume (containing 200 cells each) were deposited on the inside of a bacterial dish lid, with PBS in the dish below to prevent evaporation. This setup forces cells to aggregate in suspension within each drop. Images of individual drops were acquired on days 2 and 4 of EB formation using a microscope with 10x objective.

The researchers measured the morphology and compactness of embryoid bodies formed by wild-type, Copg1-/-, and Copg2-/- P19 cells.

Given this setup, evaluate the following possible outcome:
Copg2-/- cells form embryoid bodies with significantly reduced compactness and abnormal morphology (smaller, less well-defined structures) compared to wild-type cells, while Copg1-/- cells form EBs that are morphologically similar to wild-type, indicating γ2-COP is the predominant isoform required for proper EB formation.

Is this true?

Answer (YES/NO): NO